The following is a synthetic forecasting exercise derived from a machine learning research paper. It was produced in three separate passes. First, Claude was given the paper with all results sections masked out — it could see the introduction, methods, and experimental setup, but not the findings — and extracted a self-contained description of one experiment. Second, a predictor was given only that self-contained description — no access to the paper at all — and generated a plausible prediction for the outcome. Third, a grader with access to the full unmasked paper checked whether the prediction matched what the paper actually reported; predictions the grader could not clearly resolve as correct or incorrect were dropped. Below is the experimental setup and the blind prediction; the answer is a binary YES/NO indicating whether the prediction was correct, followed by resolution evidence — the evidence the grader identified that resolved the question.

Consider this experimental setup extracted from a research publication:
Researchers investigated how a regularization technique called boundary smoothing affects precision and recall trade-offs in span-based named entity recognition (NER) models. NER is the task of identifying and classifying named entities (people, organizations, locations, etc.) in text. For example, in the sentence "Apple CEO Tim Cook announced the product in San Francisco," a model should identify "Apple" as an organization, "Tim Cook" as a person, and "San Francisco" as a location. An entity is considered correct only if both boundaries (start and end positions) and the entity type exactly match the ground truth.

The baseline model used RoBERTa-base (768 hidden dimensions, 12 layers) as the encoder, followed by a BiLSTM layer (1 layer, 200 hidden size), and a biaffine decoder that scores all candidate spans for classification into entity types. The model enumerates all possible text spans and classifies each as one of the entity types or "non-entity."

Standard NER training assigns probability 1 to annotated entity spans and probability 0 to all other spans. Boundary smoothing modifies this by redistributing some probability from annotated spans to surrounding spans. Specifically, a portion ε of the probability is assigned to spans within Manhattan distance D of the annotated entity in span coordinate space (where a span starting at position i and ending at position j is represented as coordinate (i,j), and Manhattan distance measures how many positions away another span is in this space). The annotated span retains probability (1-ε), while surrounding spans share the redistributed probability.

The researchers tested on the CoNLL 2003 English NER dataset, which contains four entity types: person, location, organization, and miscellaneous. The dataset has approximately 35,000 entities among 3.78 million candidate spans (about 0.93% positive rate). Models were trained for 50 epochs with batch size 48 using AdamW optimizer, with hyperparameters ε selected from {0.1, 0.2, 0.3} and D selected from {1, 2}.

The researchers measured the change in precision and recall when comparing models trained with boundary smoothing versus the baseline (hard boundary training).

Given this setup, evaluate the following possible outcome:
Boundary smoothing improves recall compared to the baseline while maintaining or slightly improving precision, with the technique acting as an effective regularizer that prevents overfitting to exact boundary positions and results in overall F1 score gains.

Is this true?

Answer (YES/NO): NO